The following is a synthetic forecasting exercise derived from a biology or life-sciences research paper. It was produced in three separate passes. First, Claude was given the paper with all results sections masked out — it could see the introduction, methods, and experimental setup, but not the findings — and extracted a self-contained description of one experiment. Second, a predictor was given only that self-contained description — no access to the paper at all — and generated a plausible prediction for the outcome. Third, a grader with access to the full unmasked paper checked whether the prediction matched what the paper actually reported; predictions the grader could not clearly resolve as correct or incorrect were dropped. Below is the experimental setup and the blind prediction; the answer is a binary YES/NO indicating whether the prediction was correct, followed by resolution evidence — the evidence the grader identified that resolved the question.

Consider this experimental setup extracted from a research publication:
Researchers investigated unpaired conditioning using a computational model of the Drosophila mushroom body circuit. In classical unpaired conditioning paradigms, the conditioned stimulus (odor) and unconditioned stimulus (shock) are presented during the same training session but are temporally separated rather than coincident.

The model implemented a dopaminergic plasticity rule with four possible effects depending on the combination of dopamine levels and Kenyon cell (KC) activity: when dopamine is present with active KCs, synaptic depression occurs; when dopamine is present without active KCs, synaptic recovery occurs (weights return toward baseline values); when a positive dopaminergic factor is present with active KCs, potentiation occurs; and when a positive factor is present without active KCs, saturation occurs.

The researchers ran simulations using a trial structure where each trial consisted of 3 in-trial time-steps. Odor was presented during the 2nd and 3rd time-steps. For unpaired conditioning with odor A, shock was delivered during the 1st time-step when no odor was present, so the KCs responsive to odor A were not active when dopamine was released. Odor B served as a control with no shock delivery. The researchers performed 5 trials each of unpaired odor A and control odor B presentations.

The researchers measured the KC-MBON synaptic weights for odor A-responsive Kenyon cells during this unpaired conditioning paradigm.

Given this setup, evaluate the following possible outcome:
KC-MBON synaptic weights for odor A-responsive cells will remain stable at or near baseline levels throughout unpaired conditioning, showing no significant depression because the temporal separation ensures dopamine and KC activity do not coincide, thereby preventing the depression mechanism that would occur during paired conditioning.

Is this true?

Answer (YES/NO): NO